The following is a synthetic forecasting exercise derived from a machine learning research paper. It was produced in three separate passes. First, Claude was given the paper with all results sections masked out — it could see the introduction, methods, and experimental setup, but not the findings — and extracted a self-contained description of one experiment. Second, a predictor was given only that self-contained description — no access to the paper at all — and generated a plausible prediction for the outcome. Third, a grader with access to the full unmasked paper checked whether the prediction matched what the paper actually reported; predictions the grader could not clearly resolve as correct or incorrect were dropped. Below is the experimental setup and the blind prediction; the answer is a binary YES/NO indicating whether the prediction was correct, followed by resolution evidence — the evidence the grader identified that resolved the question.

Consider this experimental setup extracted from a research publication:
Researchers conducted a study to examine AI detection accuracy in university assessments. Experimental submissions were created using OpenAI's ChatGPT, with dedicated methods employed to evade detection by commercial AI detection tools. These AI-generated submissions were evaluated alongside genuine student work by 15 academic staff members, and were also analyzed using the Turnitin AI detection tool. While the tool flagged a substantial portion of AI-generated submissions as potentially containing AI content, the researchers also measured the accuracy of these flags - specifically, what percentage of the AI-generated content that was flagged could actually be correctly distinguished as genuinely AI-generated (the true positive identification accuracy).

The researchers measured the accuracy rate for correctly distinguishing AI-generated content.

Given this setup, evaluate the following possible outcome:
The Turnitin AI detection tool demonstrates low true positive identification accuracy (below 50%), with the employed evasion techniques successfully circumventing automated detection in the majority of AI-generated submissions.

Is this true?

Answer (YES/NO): NO